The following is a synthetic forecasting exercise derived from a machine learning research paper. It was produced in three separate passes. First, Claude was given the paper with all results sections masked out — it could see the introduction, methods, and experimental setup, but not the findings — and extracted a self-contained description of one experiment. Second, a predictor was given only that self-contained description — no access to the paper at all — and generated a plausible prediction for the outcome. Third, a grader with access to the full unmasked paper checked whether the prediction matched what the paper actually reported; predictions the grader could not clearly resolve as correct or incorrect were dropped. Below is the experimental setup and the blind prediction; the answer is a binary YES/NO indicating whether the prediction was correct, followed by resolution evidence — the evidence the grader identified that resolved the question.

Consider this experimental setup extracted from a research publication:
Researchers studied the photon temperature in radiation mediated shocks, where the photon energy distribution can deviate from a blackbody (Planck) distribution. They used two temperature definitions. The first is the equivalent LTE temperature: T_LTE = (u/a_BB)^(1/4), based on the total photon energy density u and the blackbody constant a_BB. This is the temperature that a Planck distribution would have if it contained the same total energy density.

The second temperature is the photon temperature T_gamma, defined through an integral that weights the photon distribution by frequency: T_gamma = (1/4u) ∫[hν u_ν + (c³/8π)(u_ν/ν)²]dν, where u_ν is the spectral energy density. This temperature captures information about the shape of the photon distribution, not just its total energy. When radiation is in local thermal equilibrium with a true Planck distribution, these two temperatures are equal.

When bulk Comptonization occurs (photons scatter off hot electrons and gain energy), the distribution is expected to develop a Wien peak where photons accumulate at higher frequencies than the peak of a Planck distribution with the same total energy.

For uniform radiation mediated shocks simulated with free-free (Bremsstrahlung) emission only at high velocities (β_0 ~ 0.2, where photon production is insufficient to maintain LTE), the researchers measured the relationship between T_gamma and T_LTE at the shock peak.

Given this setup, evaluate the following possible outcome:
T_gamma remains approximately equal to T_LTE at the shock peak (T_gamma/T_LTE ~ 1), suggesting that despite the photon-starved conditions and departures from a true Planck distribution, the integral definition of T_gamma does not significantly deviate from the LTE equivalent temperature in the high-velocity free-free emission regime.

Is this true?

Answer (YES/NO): NO